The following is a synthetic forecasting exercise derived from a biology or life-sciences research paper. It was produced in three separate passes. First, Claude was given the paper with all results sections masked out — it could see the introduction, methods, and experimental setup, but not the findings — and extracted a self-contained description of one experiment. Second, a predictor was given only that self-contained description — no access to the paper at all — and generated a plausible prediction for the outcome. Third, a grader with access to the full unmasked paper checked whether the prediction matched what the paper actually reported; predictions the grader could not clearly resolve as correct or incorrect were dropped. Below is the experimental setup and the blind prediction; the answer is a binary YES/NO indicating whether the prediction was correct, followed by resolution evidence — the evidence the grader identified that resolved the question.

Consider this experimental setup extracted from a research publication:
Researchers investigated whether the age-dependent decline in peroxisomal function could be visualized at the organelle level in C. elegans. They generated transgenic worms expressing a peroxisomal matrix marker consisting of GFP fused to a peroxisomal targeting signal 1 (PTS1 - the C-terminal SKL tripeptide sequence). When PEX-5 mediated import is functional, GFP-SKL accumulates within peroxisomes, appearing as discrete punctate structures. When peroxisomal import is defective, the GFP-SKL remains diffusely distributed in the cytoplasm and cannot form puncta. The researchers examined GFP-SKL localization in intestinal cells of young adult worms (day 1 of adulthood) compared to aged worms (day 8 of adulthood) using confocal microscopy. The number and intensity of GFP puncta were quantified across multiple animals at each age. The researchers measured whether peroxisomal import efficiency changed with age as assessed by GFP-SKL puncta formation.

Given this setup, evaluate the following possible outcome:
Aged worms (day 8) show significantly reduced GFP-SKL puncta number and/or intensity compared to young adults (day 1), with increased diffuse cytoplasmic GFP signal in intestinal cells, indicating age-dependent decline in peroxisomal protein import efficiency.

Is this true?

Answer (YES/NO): YES